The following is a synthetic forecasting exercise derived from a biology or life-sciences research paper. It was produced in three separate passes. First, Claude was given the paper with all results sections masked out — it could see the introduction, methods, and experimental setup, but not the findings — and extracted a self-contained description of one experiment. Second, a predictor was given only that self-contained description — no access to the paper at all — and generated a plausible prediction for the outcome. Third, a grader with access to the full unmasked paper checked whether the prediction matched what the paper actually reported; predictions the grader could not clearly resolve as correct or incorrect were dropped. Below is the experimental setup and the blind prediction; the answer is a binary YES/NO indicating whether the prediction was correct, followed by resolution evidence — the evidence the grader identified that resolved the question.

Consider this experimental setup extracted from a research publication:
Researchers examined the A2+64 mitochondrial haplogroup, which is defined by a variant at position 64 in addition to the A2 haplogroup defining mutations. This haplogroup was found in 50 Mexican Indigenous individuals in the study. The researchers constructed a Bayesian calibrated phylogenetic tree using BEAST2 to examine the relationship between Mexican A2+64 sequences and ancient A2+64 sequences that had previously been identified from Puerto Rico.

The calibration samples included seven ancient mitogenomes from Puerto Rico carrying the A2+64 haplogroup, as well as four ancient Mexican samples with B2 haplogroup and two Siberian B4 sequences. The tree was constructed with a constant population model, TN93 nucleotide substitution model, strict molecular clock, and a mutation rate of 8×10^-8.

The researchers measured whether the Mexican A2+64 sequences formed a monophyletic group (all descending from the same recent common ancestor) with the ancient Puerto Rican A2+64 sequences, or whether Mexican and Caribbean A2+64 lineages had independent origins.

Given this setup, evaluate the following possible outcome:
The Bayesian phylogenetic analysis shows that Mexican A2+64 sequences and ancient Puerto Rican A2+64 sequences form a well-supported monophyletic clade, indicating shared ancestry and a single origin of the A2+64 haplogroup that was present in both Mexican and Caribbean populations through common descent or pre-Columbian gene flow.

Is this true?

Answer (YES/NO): YES